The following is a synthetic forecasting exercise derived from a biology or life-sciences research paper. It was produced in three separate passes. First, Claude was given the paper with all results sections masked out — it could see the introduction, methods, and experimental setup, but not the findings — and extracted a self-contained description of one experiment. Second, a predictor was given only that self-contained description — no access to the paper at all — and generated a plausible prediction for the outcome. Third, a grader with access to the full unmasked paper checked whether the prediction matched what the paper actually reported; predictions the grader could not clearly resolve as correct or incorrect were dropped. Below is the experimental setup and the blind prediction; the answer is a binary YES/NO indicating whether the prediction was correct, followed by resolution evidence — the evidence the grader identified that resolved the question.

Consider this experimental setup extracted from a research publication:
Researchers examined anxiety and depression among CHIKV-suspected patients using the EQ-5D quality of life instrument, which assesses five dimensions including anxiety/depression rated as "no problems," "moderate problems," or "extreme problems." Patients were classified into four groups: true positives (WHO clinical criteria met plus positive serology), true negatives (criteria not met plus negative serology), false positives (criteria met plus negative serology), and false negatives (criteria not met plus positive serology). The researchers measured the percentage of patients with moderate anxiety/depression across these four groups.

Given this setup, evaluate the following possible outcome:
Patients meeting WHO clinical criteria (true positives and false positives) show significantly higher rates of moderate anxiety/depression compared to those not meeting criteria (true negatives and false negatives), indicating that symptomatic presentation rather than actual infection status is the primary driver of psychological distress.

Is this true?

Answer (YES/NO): NO